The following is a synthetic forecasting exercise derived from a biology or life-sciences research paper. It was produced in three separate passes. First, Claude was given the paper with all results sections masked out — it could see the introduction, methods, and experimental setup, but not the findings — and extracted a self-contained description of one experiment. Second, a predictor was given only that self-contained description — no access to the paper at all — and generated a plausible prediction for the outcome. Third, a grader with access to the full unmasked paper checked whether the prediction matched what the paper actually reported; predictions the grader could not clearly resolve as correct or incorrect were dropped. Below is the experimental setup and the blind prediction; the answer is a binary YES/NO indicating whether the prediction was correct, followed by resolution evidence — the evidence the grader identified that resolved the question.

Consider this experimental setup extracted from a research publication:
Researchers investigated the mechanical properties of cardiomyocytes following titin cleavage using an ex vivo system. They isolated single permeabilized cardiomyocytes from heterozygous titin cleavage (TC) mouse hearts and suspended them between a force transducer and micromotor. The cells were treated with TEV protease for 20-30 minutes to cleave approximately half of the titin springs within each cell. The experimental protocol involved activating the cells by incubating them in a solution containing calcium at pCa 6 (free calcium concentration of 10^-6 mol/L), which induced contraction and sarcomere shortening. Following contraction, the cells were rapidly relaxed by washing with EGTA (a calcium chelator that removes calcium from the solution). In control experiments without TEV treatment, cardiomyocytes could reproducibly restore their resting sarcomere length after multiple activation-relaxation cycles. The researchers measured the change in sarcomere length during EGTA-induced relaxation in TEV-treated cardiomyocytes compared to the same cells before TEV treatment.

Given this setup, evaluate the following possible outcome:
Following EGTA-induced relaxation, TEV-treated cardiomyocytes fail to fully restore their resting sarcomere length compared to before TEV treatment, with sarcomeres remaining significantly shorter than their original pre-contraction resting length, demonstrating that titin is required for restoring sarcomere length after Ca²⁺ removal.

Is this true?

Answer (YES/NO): YES